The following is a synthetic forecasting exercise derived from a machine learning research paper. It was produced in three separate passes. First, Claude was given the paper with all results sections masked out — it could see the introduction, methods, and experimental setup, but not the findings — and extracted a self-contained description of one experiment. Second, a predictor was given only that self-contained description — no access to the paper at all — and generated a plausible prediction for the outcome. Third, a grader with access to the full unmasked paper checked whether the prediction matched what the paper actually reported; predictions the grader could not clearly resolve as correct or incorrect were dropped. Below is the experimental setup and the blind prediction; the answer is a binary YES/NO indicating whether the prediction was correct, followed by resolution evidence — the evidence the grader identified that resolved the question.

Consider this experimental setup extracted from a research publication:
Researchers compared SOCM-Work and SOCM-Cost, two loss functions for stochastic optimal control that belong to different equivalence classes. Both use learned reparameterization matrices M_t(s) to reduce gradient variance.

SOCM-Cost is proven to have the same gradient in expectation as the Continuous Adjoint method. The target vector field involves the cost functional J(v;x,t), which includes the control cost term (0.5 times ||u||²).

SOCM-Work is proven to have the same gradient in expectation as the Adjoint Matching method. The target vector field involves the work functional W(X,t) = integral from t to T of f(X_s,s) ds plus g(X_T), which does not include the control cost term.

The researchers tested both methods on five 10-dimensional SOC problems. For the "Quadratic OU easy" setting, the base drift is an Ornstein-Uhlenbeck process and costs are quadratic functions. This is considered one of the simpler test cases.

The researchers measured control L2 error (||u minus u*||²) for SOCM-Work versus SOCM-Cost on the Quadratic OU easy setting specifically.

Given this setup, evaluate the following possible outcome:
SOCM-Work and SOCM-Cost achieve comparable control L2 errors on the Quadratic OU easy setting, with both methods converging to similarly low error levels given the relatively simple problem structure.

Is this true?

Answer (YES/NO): NO